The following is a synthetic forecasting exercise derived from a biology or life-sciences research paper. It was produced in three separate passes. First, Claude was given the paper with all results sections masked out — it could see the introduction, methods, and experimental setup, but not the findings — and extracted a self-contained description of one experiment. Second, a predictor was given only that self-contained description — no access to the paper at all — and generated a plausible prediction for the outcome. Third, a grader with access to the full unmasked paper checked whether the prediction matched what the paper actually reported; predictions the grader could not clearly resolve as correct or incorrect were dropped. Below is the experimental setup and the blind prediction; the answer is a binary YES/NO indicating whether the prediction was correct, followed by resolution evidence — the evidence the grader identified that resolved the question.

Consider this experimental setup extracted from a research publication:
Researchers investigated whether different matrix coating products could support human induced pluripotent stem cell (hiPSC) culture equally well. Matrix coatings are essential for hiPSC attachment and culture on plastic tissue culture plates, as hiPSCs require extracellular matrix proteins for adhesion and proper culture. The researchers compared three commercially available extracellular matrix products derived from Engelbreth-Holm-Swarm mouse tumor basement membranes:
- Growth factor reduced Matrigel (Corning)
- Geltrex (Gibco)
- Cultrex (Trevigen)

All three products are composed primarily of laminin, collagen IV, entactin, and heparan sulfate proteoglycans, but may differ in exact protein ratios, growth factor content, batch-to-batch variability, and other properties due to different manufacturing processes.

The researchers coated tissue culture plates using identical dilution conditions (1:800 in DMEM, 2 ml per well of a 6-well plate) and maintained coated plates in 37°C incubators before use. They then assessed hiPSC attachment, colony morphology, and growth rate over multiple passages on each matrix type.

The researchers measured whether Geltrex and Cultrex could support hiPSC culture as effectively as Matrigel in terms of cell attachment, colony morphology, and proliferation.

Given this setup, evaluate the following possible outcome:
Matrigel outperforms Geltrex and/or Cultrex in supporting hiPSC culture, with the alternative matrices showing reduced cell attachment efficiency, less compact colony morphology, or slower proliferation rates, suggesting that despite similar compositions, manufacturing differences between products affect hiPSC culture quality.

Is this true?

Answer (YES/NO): NO